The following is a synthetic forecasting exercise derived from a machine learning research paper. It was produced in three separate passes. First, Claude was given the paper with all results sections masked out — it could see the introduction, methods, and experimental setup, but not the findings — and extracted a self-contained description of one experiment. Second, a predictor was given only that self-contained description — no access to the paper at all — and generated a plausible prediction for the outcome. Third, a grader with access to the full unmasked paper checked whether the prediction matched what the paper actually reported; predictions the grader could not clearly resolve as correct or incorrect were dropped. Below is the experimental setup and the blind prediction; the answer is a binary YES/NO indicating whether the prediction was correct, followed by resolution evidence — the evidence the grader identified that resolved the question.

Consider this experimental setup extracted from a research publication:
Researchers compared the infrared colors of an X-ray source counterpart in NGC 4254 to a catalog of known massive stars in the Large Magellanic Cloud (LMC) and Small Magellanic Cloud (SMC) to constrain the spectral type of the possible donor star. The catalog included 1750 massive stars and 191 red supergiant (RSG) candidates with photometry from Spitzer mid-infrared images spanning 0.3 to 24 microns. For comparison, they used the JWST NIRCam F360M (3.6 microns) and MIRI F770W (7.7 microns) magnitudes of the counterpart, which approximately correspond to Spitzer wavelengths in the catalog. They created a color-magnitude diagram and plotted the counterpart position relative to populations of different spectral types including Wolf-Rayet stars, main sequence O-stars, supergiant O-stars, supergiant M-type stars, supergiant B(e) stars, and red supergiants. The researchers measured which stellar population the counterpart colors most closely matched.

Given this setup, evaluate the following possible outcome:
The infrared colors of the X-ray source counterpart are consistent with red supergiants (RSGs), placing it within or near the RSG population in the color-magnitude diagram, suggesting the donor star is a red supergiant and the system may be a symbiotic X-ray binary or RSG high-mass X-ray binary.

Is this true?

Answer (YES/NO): NO